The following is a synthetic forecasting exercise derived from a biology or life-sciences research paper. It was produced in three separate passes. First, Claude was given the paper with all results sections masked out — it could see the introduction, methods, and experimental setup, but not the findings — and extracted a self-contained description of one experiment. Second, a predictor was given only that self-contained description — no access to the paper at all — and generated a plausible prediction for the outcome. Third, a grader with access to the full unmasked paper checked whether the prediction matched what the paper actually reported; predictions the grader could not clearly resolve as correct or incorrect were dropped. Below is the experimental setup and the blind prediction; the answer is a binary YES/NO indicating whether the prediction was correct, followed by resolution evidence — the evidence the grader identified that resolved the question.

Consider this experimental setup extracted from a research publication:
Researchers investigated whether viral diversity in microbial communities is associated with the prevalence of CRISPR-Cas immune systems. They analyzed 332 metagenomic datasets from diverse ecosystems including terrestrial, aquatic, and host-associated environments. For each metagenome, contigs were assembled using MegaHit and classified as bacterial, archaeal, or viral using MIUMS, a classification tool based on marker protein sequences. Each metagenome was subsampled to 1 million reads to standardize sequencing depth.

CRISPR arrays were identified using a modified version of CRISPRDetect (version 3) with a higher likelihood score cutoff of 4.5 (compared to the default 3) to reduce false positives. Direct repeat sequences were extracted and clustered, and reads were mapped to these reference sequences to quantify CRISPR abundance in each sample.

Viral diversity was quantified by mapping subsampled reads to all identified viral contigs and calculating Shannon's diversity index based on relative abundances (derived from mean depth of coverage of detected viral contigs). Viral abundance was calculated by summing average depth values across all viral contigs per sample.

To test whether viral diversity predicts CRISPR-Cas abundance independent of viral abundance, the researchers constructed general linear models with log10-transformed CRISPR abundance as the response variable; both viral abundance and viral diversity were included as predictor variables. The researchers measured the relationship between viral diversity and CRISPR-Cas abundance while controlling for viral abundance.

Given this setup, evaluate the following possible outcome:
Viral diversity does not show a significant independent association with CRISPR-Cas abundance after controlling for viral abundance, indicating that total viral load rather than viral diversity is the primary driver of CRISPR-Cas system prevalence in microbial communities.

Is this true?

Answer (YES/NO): NO